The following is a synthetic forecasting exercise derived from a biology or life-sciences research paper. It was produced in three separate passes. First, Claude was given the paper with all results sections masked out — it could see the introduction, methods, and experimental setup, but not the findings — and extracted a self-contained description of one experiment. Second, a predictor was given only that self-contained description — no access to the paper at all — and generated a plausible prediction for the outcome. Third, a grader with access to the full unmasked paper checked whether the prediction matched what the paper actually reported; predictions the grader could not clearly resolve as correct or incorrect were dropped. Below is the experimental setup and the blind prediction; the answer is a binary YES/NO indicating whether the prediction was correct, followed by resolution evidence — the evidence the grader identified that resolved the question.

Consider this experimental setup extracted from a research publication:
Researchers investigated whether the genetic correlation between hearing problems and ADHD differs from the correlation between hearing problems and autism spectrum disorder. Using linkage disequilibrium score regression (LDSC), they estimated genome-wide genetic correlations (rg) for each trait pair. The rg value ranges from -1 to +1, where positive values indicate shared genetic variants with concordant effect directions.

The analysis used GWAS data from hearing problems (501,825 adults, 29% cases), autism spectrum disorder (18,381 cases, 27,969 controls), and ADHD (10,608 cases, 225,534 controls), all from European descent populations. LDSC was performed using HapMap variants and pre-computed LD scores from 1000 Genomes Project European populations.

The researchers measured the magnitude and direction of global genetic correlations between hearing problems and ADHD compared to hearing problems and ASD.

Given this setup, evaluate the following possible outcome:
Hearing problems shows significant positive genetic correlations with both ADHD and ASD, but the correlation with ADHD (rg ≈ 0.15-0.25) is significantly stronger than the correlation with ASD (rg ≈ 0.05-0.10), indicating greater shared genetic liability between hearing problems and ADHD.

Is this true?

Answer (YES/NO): NO